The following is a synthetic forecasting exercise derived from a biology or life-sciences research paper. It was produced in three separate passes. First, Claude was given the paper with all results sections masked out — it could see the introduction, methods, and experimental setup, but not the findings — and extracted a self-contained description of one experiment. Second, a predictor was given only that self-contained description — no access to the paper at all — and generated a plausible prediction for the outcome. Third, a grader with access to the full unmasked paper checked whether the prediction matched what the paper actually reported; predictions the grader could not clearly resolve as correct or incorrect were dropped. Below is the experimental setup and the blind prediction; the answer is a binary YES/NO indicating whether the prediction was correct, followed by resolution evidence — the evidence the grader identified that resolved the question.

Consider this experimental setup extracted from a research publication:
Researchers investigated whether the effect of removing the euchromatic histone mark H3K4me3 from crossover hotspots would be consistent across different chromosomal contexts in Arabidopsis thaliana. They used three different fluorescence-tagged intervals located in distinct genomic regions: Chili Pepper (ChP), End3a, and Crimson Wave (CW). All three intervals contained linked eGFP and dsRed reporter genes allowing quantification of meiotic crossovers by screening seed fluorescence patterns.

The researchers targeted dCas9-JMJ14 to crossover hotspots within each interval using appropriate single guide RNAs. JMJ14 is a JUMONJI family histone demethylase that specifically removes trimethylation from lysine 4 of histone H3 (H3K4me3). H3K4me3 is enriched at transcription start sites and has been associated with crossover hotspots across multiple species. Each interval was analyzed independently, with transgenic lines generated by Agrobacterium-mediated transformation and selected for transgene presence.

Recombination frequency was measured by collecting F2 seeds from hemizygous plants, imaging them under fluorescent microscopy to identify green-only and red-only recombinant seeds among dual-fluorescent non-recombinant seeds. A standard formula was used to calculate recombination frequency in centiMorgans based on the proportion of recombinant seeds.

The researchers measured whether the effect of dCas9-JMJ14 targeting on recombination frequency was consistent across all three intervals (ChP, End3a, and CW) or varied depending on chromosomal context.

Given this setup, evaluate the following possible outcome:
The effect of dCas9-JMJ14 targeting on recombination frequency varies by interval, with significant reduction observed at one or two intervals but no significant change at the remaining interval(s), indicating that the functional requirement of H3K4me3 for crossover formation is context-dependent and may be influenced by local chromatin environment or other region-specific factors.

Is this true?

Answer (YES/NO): NO